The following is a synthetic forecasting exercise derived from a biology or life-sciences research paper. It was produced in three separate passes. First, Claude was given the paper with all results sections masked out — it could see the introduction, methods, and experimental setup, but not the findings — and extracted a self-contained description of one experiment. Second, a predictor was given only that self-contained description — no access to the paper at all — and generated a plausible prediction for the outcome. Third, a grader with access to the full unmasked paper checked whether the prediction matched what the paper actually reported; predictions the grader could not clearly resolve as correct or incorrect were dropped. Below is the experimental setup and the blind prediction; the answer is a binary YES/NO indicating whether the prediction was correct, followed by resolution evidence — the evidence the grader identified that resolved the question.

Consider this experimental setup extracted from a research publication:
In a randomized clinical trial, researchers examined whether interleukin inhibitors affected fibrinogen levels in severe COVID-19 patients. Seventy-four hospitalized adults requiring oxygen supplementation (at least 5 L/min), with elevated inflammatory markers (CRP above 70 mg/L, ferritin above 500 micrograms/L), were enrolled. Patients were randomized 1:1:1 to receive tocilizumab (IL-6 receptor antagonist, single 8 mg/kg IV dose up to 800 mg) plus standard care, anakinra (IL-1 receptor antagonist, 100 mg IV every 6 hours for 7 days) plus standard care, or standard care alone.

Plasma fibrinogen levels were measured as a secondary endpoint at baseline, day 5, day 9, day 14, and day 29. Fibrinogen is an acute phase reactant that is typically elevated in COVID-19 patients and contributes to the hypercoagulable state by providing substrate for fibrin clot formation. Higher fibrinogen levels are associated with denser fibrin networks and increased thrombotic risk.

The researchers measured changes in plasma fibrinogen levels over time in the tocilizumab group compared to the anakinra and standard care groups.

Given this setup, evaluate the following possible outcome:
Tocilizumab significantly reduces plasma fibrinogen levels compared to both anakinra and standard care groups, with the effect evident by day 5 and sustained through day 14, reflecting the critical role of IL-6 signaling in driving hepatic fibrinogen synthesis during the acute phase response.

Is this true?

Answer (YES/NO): NO